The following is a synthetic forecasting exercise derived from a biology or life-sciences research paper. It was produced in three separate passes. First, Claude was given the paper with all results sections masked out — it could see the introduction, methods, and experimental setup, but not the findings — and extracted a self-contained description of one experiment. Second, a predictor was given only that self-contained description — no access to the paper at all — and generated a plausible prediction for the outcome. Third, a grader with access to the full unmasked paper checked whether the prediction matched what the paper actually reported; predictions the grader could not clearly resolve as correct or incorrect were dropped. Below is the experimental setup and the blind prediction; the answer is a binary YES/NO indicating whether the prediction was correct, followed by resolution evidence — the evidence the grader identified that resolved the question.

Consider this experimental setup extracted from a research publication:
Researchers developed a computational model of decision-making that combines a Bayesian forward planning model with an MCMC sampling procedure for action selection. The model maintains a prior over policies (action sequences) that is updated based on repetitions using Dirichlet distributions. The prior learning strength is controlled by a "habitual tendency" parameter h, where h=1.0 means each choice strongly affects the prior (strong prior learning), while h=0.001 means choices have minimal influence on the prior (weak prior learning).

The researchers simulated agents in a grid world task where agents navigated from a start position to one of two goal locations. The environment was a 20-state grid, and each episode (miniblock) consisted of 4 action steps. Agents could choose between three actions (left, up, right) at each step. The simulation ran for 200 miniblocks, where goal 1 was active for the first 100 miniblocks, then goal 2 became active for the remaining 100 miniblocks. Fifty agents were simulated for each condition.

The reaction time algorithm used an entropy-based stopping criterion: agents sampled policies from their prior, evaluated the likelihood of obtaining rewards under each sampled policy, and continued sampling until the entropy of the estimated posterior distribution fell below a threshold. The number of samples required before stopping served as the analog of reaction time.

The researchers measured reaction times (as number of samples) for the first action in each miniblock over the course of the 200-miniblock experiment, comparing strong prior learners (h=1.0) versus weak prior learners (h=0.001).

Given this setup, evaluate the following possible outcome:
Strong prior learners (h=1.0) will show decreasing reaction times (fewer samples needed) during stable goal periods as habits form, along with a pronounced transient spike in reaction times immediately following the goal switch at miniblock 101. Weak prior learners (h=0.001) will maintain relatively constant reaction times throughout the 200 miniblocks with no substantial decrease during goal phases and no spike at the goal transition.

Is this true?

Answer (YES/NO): NO